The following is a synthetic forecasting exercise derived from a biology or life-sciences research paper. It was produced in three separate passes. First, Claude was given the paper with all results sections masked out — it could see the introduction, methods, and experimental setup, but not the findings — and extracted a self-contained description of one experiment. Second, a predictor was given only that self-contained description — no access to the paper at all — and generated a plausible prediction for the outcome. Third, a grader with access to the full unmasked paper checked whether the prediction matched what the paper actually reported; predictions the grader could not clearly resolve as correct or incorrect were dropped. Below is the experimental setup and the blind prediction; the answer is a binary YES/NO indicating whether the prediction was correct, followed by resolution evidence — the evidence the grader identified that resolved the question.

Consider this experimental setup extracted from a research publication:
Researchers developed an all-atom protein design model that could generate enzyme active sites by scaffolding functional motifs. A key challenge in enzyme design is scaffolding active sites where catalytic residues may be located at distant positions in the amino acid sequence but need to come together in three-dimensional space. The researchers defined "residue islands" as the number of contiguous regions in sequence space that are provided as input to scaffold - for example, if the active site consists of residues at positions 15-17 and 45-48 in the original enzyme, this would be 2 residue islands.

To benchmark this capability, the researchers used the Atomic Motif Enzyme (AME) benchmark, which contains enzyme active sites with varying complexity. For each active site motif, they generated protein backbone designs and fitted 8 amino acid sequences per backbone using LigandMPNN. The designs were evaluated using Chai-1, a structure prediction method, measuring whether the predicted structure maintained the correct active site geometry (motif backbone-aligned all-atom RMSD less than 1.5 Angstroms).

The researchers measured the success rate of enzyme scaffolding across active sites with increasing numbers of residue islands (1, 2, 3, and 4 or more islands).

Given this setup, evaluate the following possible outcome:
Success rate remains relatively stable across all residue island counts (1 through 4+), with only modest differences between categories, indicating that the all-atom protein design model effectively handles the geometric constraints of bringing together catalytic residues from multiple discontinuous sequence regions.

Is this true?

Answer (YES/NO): NO